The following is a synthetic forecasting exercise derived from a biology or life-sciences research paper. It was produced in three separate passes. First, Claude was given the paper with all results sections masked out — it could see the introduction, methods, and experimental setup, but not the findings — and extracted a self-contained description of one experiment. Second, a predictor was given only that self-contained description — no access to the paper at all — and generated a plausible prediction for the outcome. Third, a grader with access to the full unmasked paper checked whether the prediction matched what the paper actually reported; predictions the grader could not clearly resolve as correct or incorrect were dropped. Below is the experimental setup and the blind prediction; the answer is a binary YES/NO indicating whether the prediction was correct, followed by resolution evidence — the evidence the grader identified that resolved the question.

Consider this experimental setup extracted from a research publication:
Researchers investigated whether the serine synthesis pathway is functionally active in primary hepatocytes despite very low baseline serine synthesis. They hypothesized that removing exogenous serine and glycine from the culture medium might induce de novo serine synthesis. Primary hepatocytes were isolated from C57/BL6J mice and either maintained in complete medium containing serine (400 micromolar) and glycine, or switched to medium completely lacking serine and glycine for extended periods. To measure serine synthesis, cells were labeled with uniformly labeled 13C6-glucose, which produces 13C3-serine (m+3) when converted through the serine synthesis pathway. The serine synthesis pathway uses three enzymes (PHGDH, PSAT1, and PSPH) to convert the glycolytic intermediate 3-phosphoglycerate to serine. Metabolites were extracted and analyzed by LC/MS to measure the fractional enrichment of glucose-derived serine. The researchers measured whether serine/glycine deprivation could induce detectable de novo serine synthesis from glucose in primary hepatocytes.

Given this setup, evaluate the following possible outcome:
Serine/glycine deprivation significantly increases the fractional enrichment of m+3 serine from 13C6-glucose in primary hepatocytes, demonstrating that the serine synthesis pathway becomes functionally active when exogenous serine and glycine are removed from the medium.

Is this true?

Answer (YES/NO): NO